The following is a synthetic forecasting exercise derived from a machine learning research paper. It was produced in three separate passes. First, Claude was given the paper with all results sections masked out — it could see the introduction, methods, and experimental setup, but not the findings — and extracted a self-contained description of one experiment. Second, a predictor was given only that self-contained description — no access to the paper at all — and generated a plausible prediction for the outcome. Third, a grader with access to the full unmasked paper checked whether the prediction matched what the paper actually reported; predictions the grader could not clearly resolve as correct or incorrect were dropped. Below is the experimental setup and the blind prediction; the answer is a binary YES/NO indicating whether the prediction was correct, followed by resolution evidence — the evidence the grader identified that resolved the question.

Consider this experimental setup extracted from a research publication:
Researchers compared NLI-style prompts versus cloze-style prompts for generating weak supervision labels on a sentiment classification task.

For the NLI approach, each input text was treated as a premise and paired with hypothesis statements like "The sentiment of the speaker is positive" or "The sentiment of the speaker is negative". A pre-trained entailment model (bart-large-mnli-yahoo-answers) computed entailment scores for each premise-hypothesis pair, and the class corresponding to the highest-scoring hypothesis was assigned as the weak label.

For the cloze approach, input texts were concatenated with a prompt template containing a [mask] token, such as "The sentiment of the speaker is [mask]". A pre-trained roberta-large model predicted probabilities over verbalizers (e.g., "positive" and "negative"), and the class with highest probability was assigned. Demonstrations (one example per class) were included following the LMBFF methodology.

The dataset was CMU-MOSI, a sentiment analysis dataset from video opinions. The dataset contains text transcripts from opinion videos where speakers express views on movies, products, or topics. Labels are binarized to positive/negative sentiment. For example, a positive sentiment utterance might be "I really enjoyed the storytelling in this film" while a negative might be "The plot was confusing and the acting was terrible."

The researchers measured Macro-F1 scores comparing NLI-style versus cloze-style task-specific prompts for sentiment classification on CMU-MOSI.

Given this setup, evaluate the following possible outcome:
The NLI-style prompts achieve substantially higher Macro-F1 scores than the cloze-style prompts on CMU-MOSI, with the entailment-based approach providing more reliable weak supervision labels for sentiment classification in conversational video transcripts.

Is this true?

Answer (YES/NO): NO